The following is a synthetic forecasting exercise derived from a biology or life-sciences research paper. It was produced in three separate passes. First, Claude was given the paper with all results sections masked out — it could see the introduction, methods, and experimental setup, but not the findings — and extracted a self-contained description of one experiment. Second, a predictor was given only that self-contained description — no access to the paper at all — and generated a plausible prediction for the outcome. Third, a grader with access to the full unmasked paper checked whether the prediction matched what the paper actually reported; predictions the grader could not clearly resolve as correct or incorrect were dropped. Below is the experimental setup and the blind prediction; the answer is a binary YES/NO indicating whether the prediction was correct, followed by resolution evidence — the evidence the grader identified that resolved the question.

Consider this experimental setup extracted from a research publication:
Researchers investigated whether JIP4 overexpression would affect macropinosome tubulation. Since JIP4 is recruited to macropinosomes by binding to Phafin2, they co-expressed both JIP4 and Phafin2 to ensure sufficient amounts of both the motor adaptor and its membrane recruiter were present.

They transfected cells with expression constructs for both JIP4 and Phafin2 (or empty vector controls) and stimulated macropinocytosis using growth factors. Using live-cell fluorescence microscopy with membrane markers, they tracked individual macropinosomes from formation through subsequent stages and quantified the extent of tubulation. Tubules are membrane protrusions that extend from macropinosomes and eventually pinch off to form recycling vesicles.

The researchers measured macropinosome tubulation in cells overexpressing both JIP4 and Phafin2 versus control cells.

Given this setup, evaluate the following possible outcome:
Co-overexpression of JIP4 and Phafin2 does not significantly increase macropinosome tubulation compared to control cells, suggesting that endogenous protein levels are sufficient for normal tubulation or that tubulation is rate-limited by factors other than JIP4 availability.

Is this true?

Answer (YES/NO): NO